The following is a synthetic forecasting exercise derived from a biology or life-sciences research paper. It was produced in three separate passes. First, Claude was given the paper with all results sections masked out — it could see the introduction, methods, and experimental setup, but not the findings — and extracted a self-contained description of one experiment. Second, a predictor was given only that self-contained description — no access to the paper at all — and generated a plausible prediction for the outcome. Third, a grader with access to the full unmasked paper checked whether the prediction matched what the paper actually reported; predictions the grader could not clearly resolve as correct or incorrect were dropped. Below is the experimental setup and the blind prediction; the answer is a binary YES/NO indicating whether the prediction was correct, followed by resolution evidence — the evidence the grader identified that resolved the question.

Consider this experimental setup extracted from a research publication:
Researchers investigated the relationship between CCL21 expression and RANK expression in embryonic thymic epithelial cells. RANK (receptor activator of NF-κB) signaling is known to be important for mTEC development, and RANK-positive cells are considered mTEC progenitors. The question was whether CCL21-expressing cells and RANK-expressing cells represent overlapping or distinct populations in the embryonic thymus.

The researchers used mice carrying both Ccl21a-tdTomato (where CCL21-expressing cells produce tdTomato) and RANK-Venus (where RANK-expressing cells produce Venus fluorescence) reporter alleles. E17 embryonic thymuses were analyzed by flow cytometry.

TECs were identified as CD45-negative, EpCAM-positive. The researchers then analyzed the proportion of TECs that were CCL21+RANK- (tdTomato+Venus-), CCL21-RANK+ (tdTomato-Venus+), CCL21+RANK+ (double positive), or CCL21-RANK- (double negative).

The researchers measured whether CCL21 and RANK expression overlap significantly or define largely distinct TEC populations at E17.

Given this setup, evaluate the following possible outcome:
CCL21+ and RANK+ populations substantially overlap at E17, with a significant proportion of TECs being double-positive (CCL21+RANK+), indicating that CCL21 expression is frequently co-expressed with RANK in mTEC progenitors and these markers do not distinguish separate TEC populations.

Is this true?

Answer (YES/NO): NO